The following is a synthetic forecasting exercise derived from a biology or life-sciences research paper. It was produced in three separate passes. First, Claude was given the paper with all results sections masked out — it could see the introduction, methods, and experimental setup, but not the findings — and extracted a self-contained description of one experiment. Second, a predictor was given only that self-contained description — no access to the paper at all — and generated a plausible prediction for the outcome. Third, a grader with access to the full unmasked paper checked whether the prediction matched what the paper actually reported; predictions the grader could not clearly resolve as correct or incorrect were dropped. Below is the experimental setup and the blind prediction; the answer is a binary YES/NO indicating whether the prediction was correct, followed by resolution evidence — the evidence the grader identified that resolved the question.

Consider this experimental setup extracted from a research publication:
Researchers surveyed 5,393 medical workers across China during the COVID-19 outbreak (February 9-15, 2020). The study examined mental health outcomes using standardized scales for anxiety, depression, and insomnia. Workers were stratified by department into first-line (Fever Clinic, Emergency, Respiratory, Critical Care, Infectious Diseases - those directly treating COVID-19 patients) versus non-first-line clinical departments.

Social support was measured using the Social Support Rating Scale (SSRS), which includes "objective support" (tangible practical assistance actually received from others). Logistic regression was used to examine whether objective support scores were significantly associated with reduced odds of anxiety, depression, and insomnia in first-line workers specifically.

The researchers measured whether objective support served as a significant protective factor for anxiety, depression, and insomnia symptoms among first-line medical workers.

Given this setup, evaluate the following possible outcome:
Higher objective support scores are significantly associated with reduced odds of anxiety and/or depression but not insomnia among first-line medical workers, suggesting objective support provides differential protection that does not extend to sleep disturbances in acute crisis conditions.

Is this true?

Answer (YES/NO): NO